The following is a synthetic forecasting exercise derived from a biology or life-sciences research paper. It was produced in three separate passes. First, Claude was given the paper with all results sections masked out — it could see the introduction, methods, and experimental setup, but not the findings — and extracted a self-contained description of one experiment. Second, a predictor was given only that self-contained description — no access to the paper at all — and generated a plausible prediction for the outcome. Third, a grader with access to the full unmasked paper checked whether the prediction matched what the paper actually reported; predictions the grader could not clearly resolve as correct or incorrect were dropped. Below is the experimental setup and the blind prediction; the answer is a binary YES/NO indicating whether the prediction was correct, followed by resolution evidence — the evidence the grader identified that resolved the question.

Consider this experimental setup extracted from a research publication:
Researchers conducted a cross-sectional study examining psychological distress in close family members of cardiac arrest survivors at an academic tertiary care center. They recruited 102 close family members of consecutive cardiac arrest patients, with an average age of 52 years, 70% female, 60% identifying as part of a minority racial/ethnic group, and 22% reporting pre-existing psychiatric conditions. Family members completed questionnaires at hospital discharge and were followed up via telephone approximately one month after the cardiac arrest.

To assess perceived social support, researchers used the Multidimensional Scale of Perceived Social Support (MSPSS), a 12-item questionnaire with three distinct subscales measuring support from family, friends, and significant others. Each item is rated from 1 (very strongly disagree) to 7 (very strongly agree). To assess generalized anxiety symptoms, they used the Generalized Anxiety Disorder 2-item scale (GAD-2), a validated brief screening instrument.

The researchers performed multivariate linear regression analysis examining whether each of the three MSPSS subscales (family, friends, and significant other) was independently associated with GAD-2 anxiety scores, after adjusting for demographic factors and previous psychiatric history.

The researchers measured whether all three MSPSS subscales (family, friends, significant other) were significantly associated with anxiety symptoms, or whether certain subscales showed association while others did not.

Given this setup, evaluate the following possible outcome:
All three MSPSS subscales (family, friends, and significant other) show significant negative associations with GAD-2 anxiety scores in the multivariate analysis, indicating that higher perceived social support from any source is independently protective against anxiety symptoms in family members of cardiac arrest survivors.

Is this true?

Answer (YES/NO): NO